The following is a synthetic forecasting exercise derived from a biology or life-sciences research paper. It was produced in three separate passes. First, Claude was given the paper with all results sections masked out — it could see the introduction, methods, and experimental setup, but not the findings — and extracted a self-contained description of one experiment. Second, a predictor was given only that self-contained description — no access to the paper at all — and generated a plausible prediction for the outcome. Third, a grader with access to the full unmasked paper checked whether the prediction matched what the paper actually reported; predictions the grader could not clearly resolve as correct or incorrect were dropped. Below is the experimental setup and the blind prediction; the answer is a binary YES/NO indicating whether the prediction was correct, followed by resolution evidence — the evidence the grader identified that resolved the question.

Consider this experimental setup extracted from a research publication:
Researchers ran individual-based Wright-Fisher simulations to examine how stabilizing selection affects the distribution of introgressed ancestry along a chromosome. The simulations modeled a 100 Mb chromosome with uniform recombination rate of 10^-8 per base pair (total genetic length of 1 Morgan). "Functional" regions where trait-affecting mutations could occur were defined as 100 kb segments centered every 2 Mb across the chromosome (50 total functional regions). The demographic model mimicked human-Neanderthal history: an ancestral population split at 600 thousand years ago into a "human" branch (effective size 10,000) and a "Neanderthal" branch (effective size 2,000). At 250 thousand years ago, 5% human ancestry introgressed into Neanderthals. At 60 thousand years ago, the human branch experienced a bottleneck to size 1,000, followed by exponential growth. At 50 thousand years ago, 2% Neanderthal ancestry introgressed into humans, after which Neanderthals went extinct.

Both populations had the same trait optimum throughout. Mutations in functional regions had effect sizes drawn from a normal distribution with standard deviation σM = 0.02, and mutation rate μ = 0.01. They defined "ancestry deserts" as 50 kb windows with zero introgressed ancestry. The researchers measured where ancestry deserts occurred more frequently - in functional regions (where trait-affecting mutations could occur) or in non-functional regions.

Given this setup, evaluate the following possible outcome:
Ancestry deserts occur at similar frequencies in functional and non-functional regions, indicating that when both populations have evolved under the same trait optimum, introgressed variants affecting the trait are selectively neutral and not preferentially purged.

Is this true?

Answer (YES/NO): NO